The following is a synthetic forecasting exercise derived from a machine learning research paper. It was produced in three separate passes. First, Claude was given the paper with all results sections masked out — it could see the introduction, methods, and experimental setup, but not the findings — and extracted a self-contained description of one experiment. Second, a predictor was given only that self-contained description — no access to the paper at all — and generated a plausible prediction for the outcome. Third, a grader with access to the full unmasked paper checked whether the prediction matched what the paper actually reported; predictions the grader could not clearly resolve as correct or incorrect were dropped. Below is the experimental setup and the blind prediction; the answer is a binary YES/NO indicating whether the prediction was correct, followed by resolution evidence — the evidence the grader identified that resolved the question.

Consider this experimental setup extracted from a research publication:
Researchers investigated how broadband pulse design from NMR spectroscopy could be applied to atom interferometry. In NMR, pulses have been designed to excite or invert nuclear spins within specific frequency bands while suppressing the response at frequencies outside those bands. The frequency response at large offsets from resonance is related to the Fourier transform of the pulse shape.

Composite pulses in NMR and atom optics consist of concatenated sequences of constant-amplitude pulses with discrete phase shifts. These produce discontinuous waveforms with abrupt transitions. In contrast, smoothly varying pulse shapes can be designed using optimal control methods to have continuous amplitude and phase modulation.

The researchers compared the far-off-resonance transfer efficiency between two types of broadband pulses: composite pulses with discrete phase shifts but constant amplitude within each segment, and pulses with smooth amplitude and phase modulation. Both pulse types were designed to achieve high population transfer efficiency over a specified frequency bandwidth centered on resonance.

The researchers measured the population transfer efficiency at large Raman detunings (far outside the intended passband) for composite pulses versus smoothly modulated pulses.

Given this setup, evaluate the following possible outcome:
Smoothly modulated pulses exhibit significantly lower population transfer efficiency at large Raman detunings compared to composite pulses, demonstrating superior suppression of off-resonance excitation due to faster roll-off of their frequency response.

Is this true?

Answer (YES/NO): YES